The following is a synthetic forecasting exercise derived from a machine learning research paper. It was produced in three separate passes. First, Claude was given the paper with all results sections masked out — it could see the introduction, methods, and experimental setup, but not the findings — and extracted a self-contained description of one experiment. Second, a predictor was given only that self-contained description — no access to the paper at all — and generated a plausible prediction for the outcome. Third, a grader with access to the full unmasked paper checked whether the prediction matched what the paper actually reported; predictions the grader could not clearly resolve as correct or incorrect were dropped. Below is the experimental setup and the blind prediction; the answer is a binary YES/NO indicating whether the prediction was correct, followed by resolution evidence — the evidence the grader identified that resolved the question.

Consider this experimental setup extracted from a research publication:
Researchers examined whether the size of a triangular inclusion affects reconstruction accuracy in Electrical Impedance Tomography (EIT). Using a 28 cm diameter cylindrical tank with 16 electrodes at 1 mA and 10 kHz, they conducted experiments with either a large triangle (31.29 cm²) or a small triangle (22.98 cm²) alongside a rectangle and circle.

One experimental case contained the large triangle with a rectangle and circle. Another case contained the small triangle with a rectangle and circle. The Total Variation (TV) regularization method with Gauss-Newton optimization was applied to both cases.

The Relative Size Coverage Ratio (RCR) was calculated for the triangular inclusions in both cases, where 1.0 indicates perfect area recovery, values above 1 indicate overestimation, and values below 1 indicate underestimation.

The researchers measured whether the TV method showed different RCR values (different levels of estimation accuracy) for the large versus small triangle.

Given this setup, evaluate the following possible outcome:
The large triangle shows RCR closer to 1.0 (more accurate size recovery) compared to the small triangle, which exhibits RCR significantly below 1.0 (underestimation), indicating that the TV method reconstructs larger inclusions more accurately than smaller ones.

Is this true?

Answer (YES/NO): NO